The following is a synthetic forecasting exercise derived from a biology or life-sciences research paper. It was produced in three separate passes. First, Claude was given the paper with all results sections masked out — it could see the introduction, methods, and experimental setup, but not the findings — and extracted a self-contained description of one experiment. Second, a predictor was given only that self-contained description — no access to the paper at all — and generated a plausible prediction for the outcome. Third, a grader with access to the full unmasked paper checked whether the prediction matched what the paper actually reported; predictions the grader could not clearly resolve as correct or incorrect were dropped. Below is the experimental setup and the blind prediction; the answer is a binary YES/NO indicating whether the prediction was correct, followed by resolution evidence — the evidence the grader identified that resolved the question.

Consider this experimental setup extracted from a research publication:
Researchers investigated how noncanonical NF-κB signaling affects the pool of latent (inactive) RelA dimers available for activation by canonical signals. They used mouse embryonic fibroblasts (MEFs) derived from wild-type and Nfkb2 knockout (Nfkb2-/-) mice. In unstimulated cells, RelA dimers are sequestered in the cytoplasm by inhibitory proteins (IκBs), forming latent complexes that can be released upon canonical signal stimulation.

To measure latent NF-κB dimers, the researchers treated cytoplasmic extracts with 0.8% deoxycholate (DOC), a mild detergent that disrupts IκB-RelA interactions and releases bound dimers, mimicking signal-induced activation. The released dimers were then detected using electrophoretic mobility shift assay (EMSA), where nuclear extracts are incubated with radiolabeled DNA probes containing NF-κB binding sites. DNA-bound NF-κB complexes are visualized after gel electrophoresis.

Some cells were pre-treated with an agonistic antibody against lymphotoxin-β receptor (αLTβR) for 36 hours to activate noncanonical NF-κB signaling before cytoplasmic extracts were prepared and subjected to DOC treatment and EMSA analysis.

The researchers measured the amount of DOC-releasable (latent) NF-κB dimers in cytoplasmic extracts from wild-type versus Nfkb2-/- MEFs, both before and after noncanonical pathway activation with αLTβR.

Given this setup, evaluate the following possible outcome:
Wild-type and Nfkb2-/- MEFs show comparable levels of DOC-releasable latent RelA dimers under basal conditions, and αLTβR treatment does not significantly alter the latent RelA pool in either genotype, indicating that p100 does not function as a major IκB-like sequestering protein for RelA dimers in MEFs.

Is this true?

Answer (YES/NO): NO